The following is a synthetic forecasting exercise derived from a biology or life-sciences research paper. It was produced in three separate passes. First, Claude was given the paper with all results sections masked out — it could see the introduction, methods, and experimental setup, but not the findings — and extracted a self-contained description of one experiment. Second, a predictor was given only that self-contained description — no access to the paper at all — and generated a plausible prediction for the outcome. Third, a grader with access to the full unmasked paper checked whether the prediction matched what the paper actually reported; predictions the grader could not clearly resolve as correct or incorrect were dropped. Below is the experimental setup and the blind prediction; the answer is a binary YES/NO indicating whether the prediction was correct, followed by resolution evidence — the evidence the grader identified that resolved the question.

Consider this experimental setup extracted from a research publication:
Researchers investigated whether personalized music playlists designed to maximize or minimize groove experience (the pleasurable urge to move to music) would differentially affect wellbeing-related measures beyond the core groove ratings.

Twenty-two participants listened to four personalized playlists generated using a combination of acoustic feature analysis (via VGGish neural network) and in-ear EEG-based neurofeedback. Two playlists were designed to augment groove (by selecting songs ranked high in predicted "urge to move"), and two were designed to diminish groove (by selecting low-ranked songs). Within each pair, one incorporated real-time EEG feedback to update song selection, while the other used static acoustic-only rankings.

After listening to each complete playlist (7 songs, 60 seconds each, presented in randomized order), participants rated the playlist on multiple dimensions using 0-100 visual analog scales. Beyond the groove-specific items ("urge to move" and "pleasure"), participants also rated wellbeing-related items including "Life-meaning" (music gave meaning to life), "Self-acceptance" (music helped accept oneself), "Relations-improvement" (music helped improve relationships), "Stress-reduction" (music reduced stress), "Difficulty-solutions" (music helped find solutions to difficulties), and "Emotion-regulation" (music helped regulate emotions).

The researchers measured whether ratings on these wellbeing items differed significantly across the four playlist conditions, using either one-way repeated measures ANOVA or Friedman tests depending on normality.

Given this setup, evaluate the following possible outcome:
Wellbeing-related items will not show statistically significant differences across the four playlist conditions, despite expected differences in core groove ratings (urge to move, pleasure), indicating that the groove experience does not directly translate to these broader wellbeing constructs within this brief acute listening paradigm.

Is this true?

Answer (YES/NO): YES